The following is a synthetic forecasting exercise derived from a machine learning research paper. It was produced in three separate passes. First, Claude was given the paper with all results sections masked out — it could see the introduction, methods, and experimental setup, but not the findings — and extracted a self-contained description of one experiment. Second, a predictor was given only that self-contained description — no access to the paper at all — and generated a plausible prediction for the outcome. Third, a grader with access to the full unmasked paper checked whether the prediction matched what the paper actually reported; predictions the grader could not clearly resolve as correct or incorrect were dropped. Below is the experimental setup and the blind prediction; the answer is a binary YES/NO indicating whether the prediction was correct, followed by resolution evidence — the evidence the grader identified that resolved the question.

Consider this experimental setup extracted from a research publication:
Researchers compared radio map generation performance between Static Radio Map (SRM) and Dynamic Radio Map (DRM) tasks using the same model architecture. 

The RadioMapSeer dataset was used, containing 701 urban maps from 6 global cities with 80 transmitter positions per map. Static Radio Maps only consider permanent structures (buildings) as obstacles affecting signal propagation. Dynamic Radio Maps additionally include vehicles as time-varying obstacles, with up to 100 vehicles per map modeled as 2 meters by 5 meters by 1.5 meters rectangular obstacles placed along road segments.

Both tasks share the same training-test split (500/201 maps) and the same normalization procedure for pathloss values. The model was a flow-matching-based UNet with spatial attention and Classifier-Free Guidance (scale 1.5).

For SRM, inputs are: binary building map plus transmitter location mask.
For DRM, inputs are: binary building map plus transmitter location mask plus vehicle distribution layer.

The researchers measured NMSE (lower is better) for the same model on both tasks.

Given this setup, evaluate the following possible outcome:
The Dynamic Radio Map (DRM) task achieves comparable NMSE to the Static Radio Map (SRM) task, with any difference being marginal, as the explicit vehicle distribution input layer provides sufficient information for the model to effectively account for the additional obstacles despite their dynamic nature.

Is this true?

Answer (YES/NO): NO